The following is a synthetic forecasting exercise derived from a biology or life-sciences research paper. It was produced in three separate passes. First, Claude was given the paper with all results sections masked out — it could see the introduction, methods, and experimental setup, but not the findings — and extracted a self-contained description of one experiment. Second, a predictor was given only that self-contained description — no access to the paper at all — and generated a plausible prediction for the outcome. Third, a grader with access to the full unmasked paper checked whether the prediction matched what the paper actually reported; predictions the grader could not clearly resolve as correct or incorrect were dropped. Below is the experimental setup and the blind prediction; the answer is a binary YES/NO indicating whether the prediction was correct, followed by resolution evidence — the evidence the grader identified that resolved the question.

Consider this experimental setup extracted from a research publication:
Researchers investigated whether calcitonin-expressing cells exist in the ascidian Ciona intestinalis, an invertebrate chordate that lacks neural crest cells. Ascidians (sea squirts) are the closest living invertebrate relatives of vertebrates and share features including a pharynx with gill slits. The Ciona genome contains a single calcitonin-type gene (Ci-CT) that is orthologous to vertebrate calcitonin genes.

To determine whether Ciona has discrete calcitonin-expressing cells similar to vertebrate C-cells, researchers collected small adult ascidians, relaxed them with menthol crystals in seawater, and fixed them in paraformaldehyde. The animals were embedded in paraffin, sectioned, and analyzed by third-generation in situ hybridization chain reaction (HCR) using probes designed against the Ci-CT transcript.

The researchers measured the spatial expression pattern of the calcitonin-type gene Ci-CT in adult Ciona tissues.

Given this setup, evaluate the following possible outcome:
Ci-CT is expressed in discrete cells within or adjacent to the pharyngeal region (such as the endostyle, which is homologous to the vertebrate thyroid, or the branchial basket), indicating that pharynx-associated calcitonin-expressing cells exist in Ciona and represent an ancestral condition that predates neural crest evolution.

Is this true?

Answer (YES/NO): YES